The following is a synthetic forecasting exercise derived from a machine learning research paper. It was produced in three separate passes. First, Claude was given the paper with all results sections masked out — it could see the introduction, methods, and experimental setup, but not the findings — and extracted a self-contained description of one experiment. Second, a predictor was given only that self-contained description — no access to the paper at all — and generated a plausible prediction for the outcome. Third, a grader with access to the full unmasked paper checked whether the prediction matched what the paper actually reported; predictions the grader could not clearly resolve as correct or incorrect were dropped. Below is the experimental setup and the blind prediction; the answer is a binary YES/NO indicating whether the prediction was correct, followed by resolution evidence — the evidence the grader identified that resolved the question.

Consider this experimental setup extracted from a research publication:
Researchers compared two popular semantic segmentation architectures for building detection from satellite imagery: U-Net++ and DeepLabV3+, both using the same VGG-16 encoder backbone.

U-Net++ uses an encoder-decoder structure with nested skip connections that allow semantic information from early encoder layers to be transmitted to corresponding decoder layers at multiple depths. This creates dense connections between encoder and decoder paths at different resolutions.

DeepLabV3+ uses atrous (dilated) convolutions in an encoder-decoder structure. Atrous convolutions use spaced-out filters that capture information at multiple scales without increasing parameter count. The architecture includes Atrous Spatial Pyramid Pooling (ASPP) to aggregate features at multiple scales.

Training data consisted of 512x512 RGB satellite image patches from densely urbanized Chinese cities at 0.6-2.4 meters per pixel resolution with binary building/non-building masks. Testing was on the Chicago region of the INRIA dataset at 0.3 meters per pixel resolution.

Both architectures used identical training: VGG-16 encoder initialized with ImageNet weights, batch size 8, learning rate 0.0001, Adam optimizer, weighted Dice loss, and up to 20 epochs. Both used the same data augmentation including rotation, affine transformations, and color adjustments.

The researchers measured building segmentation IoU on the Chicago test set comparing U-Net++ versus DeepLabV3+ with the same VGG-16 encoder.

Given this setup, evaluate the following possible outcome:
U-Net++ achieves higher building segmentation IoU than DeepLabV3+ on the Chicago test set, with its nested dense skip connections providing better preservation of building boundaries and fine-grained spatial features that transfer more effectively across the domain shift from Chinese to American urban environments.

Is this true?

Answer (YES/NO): YES